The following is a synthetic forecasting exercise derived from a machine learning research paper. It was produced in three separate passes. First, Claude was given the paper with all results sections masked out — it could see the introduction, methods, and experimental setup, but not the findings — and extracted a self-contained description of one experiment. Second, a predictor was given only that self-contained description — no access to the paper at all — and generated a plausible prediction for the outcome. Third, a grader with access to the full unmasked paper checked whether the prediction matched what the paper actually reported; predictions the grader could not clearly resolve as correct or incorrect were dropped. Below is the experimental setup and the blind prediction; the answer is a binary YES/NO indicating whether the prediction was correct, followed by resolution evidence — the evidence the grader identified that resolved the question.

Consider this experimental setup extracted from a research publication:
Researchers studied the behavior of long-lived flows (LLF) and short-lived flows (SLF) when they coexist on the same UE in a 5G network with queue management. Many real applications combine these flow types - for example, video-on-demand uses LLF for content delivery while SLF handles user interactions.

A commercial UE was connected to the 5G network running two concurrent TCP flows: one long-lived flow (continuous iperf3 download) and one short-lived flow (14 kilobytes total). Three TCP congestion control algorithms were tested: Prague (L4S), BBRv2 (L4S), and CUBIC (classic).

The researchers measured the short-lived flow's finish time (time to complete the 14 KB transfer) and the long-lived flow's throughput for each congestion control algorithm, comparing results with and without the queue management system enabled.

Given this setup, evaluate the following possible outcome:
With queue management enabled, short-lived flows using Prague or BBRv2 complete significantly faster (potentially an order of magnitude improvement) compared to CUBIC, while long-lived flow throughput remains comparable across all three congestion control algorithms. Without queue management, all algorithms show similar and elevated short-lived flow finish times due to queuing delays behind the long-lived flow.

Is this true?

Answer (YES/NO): NO